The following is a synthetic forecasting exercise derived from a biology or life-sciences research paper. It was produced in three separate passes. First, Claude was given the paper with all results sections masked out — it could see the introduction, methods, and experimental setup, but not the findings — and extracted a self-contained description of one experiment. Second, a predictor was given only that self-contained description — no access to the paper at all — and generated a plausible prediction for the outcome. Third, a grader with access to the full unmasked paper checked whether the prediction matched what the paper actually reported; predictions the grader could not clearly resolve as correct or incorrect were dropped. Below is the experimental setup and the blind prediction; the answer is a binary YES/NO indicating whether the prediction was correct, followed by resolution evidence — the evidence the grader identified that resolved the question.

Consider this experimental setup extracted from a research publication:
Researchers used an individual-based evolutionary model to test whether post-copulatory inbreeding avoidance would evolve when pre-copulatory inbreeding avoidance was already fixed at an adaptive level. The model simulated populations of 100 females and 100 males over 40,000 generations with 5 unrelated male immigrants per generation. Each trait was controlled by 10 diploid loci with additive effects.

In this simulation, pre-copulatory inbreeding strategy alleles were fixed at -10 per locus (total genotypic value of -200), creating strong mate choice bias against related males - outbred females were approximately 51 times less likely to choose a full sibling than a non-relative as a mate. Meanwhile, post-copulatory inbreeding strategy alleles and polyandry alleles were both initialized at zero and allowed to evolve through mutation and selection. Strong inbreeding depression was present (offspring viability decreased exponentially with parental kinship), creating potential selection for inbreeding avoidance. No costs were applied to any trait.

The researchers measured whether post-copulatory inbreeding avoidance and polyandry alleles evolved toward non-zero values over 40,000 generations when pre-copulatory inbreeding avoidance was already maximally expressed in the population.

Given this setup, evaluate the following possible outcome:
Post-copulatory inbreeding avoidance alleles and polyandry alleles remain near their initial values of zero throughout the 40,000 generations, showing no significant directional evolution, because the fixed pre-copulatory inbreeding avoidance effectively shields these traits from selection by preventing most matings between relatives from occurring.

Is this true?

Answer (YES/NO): NO